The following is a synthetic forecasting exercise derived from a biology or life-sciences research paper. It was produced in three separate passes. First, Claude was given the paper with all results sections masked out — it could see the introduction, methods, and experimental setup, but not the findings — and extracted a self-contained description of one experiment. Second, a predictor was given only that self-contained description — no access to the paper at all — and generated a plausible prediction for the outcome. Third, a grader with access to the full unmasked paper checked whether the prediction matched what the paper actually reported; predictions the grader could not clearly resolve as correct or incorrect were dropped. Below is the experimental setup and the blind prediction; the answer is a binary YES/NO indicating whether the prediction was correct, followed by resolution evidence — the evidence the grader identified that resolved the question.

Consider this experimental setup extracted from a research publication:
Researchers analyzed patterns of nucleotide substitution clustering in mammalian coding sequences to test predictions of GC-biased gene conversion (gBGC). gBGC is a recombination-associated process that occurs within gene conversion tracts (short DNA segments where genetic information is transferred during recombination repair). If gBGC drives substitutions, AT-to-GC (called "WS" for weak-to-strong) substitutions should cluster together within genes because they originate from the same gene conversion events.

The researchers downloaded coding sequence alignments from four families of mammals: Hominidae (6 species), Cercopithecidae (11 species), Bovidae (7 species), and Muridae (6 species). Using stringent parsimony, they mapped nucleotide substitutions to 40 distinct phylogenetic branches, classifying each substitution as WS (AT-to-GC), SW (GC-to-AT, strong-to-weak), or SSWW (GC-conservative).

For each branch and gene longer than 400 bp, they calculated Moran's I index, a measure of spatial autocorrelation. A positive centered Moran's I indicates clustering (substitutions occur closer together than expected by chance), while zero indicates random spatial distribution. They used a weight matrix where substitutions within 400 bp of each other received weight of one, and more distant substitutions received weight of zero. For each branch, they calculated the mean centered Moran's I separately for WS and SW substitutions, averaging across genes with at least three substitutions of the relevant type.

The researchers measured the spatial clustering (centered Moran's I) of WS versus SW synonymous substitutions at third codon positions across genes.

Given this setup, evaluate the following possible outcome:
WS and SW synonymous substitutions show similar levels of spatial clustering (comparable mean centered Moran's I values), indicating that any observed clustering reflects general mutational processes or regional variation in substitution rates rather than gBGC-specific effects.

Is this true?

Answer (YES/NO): NO